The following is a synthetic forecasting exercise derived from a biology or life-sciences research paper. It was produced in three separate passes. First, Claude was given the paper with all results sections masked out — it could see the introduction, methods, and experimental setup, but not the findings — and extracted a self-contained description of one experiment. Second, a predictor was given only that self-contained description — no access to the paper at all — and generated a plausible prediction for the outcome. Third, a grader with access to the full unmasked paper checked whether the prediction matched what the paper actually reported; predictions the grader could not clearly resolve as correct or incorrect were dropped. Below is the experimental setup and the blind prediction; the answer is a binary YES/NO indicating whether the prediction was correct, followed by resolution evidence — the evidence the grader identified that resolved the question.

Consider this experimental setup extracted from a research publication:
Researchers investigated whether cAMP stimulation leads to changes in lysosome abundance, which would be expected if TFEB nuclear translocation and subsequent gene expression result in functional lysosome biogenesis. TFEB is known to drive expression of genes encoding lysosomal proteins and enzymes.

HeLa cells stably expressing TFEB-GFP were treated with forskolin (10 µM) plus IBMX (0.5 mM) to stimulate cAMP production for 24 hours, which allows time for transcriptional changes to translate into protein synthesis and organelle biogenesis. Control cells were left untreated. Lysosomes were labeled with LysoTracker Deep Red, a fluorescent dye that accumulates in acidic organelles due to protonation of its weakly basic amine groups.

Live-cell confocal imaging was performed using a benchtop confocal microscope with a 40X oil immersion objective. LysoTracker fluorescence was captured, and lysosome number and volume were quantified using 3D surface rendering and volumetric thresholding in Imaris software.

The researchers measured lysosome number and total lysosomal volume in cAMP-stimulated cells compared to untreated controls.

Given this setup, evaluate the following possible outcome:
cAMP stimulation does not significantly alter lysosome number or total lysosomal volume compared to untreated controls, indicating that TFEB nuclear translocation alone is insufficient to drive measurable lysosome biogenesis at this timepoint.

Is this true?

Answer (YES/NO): NO